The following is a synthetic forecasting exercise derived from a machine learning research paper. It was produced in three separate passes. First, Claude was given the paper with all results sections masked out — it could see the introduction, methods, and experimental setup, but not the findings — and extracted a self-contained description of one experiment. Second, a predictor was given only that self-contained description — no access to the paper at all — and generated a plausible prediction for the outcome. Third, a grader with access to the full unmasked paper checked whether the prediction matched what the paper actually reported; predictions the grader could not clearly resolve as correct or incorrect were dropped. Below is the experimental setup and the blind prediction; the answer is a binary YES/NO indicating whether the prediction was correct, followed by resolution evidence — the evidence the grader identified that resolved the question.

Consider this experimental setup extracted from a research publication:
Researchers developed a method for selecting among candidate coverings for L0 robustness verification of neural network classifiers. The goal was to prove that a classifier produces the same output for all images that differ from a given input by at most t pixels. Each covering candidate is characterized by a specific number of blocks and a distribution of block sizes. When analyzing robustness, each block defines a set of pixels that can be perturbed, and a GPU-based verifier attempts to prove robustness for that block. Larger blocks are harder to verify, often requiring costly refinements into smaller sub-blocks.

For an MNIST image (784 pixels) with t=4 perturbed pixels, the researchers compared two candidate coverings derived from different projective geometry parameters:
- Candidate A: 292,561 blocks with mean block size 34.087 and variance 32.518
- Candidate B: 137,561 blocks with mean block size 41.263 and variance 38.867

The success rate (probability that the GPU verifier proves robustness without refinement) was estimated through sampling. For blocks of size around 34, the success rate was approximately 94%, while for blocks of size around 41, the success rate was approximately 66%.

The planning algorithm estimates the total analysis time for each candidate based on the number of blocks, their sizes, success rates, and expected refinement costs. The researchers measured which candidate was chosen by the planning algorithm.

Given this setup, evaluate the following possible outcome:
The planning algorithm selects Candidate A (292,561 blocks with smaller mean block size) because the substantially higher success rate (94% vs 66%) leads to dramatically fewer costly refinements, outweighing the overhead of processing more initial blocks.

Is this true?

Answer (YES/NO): YES